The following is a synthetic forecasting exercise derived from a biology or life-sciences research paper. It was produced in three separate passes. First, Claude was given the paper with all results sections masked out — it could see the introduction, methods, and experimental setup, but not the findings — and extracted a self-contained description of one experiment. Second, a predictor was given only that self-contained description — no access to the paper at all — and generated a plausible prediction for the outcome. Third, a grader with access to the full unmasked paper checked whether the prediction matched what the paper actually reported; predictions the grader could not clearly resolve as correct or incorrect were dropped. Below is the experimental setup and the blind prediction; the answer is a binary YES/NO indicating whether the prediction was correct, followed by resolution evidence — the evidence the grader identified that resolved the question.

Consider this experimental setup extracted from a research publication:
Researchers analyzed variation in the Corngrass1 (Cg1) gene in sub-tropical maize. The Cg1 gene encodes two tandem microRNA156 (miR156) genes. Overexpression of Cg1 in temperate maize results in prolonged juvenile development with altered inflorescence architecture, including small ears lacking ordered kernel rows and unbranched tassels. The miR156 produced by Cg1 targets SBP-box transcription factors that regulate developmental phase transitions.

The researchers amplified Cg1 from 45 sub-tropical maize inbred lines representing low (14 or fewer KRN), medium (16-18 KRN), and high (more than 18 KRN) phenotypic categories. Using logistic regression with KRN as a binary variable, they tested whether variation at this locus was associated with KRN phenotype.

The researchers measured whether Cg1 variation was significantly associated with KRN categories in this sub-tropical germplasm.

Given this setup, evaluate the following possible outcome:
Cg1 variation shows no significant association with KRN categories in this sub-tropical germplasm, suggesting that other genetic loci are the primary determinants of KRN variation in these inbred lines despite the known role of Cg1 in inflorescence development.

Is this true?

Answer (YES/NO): NO